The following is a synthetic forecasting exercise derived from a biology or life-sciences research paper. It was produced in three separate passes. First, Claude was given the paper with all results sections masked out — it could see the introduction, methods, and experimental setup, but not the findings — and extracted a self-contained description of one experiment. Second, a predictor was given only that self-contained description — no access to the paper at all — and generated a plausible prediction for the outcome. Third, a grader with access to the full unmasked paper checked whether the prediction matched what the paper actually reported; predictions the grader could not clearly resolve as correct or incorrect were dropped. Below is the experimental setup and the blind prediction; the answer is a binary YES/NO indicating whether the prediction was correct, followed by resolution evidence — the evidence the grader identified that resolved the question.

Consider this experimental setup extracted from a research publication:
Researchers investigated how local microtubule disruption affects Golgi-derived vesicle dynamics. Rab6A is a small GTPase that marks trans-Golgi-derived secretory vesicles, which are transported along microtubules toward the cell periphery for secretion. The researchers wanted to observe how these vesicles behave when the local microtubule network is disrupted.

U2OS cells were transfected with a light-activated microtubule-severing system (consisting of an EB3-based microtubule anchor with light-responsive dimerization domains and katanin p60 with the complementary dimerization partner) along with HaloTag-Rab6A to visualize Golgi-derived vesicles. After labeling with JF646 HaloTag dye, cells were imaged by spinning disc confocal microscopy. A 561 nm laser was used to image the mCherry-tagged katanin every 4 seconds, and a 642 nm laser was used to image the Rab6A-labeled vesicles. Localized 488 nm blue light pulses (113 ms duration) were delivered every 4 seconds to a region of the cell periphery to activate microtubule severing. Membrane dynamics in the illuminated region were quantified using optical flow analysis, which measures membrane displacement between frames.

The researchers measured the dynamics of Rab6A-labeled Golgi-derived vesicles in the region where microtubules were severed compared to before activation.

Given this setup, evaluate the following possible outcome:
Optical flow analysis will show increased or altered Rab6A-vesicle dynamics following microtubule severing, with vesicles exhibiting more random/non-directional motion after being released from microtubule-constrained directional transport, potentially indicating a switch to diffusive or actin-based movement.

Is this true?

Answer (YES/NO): NO